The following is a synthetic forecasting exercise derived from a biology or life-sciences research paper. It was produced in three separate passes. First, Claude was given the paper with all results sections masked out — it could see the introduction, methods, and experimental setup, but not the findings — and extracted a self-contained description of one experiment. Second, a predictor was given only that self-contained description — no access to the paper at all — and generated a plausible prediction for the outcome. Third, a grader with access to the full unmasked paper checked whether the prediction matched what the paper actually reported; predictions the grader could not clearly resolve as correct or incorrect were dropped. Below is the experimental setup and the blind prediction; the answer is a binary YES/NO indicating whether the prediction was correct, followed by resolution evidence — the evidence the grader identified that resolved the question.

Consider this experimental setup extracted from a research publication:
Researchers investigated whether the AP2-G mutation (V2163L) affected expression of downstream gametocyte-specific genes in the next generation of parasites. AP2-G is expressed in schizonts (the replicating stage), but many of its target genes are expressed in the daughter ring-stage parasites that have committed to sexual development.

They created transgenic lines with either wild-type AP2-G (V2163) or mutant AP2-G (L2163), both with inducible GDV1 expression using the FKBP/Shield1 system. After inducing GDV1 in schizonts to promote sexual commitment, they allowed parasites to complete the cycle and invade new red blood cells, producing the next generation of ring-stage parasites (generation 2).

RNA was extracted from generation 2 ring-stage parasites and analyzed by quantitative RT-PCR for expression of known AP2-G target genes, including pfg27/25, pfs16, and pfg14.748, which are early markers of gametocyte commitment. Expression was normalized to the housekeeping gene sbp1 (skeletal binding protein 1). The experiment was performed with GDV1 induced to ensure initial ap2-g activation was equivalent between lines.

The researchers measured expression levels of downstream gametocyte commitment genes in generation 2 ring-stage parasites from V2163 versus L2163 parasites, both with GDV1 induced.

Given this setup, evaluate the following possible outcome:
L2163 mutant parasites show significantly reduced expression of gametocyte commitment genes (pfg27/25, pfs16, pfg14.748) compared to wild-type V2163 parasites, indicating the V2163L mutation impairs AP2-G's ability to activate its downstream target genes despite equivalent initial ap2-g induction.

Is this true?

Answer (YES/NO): YES